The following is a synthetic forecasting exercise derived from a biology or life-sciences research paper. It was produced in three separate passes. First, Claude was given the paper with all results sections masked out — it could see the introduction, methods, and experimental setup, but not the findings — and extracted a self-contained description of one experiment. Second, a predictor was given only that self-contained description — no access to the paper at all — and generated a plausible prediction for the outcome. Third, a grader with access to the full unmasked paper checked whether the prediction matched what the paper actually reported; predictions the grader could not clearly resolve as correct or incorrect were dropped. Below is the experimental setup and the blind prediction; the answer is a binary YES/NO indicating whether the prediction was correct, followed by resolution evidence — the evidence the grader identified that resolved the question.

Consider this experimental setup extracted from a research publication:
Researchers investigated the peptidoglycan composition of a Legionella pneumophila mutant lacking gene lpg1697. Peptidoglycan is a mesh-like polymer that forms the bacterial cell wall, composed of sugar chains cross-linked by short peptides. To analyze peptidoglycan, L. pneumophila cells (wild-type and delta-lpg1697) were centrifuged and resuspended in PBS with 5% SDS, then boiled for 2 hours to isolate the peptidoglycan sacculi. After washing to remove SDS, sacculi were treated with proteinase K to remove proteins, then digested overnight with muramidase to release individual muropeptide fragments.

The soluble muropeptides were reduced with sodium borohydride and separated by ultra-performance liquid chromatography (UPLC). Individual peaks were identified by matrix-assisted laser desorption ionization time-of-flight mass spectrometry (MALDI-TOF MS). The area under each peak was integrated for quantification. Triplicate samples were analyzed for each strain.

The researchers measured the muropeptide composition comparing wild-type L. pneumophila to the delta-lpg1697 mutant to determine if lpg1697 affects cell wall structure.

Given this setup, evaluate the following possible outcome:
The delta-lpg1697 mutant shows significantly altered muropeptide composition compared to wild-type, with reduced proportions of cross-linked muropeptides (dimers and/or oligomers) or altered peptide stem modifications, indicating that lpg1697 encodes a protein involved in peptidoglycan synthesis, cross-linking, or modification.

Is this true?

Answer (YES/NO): NO